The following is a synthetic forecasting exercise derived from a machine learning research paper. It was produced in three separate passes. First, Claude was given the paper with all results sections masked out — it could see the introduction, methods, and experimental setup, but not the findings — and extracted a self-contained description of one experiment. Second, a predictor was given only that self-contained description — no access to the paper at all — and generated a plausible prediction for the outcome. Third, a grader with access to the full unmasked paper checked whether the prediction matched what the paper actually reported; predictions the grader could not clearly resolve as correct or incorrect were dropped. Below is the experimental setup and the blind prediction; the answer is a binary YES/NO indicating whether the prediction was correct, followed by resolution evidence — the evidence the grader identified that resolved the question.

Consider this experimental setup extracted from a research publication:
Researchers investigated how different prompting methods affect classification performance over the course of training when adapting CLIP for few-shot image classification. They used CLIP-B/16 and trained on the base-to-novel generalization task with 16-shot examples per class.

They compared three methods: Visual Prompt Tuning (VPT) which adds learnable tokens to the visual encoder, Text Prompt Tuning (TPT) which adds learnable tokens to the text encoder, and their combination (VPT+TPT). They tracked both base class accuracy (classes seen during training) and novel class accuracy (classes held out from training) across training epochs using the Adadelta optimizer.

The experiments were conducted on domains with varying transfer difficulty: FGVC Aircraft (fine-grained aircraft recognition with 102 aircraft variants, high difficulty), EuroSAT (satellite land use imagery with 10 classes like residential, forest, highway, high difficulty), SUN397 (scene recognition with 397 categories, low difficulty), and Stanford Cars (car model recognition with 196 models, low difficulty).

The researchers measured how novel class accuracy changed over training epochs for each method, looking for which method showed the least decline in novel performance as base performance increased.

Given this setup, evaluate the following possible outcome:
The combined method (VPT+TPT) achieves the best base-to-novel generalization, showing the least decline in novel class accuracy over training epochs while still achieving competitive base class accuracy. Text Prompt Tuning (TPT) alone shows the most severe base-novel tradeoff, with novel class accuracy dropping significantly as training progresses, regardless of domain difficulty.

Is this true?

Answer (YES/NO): NO